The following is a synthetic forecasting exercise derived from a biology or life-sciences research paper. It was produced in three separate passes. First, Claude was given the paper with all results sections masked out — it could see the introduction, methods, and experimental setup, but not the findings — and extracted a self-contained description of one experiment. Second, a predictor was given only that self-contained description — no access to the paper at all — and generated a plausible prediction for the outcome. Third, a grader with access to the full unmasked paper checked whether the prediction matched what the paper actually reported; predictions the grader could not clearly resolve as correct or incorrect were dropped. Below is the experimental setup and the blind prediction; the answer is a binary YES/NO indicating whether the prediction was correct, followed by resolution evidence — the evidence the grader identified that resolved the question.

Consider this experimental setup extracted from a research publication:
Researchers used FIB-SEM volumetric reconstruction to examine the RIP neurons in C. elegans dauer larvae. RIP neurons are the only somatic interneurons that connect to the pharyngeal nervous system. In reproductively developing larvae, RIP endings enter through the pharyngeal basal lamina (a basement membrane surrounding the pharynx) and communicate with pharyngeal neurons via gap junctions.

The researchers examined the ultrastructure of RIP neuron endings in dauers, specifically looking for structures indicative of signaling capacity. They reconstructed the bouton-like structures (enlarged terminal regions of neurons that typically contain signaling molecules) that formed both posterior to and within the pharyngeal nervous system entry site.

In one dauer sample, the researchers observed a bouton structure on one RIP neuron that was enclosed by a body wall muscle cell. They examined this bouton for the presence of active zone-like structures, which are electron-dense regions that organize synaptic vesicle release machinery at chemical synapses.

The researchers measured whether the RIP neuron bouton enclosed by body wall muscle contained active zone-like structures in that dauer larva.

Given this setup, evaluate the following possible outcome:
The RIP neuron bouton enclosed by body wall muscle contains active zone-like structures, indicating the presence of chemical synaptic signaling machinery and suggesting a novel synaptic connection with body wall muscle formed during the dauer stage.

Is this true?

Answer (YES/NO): YES